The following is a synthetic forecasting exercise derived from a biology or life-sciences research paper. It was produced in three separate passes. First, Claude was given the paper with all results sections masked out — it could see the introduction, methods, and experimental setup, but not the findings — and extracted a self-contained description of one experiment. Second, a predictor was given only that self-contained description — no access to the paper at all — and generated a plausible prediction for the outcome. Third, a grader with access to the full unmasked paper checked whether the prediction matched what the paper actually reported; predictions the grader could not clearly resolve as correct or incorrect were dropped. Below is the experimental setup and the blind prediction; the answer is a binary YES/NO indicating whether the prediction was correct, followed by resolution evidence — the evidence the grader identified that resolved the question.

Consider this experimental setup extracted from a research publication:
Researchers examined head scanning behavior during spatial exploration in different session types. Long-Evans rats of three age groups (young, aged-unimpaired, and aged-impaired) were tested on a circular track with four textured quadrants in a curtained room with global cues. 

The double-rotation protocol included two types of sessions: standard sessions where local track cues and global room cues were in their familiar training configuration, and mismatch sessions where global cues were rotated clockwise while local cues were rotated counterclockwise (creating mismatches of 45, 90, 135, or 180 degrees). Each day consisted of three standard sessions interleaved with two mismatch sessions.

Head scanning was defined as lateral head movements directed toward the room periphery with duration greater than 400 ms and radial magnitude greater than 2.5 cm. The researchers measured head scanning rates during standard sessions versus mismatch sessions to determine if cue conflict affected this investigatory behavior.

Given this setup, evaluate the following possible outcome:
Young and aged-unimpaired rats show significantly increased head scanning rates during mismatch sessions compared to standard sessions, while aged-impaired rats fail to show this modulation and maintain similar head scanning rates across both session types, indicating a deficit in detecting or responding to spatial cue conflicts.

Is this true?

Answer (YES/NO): NO